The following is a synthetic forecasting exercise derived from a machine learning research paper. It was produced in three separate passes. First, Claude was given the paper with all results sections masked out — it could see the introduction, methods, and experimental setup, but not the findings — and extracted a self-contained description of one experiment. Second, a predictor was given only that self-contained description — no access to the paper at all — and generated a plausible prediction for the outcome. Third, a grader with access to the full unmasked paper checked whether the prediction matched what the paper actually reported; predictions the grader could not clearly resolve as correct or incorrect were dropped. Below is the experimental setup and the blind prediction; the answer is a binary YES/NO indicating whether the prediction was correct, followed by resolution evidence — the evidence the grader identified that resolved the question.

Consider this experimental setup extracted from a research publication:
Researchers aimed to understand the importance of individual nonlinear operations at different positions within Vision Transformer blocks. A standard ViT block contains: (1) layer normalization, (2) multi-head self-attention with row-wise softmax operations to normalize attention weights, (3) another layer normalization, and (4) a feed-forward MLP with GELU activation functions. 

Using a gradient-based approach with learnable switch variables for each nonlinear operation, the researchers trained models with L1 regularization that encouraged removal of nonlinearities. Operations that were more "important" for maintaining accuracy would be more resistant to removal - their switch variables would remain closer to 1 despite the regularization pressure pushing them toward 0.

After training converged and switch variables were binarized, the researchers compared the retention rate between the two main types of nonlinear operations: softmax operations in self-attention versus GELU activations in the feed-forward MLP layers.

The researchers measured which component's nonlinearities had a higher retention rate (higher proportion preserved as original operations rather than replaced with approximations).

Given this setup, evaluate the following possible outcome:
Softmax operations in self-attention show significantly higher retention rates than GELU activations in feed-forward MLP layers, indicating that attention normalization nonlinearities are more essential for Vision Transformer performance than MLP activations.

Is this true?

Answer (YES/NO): NO